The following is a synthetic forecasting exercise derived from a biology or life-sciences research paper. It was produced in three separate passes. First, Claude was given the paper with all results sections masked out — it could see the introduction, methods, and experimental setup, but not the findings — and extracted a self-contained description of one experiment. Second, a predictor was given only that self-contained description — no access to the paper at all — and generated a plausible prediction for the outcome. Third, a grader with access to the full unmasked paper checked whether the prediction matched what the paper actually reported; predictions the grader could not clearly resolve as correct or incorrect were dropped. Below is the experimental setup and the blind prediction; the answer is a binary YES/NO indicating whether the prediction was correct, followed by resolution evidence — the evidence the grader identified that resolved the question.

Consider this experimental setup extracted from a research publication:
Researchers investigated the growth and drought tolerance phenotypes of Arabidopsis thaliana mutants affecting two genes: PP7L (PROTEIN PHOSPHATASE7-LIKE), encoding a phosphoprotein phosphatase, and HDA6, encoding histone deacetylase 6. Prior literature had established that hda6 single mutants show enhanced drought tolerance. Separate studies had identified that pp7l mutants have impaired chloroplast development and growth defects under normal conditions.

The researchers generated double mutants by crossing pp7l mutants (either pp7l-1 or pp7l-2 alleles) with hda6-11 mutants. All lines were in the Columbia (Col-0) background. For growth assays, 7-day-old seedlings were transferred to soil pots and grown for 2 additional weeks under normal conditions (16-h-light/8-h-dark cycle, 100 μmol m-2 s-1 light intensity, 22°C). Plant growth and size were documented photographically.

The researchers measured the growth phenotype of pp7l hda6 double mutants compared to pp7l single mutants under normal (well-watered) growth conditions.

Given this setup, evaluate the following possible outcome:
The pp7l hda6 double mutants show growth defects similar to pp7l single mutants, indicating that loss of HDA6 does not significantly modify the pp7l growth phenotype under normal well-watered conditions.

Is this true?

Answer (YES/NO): NO